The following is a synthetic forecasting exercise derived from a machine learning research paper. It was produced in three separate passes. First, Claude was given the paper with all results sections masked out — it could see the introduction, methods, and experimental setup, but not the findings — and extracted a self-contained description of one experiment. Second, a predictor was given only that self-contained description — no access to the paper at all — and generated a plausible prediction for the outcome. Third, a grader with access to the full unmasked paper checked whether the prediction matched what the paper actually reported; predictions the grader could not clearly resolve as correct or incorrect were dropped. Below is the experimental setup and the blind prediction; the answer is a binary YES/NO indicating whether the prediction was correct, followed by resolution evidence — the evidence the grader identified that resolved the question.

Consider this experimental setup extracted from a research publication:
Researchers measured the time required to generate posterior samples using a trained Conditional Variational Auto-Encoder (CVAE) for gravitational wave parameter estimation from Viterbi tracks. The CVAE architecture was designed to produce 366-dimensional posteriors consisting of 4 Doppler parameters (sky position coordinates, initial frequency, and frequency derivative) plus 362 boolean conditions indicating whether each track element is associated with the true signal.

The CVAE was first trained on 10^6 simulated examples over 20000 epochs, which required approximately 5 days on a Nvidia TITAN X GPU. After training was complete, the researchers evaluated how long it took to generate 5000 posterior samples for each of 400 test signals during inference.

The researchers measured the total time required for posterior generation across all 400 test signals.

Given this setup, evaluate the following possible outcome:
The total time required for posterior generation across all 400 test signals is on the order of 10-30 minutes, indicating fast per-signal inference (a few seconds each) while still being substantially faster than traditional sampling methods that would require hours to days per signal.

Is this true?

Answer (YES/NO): NO